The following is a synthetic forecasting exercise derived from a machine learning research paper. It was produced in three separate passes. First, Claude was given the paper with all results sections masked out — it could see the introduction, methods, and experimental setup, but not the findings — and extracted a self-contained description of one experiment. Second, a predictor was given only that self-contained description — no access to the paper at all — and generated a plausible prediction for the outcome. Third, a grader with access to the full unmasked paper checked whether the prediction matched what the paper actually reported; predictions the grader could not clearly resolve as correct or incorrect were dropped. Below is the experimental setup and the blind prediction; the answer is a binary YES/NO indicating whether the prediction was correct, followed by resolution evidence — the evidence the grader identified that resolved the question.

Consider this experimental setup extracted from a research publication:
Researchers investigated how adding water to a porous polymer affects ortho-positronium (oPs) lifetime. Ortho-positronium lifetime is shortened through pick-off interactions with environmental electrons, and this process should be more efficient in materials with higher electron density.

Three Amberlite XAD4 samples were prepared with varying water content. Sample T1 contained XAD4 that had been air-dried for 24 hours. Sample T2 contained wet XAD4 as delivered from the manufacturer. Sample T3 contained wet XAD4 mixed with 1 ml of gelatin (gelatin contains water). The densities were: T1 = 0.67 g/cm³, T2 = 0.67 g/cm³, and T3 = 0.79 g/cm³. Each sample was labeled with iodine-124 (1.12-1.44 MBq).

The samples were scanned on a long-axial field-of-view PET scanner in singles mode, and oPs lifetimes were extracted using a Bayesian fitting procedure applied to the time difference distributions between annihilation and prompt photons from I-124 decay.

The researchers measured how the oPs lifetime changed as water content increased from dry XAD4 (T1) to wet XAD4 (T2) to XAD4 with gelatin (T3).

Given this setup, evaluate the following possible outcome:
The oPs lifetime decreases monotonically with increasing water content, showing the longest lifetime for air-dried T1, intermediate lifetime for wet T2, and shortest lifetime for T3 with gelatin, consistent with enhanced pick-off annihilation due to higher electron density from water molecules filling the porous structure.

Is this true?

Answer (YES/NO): YES